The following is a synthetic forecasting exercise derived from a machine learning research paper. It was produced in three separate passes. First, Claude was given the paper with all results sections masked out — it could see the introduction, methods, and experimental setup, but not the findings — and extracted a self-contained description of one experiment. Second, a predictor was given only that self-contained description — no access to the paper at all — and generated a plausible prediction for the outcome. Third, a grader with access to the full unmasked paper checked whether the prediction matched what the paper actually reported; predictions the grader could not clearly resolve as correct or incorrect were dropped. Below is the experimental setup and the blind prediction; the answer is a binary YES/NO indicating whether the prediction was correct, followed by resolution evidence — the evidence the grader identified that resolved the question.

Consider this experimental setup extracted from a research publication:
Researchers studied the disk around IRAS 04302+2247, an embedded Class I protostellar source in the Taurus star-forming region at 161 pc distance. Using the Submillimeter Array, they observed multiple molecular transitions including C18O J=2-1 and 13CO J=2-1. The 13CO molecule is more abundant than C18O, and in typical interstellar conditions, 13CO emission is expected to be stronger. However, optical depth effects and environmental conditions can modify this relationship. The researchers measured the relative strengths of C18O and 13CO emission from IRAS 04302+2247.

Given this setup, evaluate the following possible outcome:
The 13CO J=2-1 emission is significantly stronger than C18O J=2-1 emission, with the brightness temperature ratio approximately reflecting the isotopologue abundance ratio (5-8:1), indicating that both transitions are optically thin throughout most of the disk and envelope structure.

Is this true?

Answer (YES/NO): NO